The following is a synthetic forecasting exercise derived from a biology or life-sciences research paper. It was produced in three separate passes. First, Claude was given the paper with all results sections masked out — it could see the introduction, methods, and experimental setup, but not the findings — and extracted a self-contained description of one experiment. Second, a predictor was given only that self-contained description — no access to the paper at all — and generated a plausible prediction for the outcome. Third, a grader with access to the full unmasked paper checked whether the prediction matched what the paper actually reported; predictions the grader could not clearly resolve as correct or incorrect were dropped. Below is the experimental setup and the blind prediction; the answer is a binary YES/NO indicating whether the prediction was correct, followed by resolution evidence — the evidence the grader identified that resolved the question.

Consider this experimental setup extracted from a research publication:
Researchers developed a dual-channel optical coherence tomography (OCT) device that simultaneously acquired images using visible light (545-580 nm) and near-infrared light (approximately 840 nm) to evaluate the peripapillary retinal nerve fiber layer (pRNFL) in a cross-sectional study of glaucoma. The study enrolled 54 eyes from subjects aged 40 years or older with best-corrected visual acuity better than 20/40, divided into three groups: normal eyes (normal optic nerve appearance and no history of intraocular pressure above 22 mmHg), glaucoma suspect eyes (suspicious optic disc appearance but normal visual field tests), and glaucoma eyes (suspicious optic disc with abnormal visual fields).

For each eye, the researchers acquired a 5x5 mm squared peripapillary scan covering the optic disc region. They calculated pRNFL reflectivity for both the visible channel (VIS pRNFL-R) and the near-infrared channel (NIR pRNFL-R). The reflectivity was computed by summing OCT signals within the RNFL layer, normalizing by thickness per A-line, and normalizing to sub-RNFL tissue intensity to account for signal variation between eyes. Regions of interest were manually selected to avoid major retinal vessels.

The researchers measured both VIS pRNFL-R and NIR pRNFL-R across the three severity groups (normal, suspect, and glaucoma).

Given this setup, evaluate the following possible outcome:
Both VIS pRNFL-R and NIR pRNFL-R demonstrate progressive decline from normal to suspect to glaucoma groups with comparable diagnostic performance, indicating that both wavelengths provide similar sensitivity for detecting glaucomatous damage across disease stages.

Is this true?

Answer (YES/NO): NO